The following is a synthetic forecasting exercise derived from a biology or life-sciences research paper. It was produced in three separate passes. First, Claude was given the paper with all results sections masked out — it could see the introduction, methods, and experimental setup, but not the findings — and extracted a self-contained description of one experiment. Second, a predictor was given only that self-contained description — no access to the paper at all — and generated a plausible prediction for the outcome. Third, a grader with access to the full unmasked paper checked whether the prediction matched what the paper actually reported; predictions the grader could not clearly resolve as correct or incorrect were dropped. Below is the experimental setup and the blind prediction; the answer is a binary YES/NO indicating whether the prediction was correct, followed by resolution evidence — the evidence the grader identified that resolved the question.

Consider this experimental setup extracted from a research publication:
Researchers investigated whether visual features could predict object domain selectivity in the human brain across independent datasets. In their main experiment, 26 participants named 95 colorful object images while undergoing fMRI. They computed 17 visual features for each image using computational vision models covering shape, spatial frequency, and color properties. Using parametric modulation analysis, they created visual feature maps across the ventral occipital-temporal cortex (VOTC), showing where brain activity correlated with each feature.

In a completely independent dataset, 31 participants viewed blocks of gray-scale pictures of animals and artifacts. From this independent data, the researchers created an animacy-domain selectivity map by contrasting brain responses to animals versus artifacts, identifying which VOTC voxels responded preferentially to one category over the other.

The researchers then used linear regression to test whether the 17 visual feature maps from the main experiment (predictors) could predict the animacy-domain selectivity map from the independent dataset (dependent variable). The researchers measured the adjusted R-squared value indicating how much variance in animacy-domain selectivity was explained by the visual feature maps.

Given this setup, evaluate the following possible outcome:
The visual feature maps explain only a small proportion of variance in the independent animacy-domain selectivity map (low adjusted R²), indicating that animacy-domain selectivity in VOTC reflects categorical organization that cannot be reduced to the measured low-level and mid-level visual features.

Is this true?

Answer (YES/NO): NO